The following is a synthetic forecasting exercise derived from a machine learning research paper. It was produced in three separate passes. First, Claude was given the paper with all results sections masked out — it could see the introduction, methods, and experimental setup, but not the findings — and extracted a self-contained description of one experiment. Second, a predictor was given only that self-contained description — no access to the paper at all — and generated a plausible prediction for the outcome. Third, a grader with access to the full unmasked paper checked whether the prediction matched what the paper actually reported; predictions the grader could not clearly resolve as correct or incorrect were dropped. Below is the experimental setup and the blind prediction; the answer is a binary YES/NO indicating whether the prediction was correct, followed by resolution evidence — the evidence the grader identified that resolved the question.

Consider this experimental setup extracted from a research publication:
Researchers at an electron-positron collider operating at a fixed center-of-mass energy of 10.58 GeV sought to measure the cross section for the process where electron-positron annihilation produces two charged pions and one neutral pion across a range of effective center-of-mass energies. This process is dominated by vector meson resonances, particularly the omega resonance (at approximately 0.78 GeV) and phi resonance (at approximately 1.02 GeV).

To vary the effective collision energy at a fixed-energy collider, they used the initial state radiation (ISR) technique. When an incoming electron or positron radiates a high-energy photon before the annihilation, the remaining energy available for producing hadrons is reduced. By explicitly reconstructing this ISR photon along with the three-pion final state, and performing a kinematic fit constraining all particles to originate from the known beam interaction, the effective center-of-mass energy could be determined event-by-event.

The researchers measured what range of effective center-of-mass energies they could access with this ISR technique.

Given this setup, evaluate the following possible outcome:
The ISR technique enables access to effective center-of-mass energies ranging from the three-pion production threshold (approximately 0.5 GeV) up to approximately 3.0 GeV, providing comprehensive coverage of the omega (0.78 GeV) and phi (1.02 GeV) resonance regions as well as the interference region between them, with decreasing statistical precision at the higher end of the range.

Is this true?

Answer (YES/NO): NO